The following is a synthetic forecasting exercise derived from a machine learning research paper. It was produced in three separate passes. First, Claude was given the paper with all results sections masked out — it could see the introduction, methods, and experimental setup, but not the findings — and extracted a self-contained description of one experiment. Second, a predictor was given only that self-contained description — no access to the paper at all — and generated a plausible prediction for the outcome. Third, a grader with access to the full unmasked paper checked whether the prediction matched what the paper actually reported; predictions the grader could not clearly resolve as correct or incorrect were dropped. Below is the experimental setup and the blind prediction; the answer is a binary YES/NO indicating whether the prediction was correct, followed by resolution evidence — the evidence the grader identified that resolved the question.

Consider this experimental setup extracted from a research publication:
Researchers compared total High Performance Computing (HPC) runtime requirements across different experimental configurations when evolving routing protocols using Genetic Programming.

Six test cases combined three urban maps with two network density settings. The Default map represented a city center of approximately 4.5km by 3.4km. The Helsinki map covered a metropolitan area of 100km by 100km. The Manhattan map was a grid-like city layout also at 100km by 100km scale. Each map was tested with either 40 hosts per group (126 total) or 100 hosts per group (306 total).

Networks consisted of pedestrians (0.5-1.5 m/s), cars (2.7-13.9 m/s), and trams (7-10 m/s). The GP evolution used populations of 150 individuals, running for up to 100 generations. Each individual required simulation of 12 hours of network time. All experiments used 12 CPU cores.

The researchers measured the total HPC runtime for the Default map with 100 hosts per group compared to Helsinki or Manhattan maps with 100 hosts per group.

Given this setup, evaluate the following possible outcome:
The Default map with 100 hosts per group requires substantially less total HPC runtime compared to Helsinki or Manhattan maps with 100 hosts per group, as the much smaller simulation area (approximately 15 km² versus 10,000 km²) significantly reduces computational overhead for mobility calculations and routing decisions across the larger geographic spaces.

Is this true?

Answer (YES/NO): YES